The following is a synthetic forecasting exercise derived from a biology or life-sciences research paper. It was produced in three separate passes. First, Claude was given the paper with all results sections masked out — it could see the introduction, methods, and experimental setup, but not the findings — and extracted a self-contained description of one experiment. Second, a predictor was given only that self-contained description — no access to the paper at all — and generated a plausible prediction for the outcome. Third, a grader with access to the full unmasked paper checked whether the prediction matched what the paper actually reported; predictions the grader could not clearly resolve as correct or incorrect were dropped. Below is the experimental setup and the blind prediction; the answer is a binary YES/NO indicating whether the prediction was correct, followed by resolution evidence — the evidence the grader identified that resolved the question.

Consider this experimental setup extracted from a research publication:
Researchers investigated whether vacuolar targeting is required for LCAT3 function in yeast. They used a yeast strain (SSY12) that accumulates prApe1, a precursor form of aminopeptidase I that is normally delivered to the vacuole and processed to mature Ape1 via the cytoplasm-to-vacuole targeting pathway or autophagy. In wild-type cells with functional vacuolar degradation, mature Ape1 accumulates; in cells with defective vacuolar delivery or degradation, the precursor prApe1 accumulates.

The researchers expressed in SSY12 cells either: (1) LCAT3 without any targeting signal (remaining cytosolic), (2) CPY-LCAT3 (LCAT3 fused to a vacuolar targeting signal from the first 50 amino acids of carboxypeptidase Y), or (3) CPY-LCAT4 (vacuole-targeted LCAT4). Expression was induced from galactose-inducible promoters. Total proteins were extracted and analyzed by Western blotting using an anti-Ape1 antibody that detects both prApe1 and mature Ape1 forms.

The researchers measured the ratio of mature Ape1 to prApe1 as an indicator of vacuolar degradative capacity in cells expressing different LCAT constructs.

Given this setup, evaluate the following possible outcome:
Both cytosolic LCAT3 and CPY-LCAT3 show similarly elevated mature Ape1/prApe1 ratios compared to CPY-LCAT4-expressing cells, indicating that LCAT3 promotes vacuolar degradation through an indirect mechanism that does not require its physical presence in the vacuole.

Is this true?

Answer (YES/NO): NO